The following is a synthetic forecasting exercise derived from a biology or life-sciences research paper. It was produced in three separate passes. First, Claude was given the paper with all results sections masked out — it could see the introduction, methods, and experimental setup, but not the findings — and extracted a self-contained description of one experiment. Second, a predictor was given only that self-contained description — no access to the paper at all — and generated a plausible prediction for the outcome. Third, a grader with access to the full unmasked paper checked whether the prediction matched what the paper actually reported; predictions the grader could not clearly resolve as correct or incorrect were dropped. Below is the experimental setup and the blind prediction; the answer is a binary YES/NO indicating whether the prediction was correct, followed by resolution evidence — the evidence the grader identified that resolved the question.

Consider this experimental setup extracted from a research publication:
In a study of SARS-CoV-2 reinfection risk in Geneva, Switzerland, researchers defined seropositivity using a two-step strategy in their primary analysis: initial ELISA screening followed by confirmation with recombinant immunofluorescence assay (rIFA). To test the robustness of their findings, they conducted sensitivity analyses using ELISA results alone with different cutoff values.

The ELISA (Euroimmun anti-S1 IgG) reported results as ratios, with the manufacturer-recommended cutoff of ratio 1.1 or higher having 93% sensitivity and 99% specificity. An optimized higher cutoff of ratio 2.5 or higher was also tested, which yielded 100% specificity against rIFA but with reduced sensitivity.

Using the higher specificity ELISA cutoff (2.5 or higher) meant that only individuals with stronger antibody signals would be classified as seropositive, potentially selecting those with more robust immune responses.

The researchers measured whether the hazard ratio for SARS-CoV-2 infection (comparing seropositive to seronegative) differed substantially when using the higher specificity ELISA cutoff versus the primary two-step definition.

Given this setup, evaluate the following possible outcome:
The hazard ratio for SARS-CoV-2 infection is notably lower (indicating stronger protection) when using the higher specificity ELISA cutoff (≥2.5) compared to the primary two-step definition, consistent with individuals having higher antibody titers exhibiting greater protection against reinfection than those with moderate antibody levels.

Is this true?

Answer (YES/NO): NO